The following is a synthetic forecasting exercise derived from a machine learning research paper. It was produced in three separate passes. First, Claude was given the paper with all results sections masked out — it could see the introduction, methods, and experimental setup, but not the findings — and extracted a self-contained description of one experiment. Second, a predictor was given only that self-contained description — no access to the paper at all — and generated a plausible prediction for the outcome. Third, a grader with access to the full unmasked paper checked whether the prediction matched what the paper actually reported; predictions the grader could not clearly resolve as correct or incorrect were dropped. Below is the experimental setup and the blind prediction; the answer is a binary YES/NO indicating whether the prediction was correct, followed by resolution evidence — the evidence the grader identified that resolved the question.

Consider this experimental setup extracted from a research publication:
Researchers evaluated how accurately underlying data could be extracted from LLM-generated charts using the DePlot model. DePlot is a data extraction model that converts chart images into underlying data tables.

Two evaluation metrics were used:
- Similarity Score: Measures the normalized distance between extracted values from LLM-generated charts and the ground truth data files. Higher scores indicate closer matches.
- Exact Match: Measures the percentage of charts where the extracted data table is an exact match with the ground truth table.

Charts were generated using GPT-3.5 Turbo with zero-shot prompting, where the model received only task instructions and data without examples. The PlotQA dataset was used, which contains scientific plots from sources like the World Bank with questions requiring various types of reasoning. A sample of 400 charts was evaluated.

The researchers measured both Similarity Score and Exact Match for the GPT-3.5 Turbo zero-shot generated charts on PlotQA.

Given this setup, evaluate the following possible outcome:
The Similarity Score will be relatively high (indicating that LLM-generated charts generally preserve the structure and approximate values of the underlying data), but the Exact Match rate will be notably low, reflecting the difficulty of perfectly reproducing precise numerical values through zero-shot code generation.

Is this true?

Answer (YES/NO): NO